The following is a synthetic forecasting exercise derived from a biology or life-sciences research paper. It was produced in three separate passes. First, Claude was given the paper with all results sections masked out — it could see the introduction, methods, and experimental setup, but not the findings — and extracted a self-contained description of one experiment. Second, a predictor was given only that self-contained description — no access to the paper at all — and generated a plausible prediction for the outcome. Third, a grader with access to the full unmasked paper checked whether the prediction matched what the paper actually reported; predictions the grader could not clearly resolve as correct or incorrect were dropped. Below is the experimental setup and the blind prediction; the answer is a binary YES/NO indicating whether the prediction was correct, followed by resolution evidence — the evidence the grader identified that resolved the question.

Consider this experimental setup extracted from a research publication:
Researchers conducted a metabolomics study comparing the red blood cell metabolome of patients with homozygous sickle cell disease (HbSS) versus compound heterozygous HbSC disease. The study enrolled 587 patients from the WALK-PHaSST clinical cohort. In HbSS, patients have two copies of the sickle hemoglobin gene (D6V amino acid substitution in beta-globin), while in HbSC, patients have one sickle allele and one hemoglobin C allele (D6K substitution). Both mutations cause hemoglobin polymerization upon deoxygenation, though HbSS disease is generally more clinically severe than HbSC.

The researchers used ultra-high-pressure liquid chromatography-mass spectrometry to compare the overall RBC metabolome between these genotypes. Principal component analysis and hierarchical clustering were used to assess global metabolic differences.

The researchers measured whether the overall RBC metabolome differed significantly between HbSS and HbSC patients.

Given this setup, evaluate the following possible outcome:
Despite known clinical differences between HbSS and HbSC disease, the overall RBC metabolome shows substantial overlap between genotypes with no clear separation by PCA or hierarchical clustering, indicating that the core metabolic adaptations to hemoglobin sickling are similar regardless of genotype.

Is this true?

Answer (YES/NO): NO